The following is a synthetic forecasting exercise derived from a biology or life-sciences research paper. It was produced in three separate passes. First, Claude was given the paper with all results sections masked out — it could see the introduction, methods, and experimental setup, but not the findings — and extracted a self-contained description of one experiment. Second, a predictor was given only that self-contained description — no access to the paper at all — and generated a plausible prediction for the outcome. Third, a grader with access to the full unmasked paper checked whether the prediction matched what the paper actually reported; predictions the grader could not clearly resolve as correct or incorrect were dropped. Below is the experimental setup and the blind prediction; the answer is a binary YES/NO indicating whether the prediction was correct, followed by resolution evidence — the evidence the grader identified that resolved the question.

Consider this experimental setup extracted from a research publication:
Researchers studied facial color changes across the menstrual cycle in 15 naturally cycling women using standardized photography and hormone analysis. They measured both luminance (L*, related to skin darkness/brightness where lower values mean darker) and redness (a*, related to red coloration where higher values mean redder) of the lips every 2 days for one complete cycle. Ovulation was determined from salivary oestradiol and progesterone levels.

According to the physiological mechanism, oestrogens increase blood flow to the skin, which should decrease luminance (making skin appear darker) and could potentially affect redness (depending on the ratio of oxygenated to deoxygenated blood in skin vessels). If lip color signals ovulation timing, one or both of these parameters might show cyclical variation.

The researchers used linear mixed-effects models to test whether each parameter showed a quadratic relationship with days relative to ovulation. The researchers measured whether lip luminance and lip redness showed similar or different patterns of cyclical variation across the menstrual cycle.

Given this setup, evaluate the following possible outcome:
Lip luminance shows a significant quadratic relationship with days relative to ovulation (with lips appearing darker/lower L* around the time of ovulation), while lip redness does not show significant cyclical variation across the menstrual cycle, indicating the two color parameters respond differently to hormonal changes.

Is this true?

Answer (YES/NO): YES